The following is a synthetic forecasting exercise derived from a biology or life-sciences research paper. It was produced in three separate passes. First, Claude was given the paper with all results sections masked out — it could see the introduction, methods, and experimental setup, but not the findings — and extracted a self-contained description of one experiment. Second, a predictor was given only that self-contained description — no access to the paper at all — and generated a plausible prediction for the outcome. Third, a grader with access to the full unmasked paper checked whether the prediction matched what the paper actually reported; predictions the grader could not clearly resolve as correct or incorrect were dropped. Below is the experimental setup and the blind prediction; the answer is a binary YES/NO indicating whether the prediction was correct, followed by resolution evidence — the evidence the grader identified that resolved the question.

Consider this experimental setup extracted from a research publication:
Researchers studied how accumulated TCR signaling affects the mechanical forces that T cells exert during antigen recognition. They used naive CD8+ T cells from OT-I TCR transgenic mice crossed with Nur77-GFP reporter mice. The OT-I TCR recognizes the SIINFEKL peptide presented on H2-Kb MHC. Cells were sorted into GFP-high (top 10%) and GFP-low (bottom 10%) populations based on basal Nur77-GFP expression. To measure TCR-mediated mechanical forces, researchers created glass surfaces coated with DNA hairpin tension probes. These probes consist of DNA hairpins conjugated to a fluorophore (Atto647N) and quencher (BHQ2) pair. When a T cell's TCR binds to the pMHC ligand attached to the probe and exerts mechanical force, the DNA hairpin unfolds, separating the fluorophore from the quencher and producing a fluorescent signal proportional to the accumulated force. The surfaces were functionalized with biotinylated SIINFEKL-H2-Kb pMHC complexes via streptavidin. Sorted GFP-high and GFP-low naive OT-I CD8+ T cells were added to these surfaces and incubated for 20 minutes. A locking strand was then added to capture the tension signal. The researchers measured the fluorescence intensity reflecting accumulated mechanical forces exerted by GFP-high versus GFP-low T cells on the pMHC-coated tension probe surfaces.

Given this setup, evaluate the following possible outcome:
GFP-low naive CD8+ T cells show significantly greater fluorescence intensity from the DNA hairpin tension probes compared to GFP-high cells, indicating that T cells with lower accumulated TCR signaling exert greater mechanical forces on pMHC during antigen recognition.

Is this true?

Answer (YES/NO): YES